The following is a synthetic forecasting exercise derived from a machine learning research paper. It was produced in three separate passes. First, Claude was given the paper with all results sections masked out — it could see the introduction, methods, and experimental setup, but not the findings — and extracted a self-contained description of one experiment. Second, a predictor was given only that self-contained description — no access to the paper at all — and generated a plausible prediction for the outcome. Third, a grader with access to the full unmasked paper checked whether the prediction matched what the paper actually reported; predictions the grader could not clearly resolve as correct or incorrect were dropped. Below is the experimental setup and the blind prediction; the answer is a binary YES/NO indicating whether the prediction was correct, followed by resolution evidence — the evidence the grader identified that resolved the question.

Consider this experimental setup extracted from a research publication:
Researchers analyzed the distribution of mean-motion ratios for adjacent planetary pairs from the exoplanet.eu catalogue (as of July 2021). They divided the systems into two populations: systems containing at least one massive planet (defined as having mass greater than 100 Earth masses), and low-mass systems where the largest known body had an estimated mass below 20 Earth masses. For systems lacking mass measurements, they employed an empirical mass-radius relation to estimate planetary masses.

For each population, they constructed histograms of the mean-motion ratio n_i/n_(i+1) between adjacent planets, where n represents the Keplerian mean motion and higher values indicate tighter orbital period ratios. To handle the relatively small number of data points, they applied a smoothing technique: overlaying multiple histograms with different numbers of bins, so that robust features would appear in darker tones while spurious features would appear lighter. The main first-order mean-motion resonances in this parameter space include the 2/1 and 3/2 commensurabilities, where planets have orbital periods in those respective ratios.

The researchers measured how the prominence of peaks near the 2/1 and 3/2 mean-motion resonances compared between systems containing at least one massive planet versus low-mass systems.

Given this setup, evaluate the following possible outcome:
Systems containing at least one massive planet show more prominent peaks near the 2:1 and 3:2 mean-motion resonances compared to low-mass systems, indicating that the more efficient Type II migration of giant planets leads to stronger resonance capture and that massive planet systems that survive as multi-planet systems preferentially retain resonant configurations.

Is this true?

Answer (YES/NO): YES